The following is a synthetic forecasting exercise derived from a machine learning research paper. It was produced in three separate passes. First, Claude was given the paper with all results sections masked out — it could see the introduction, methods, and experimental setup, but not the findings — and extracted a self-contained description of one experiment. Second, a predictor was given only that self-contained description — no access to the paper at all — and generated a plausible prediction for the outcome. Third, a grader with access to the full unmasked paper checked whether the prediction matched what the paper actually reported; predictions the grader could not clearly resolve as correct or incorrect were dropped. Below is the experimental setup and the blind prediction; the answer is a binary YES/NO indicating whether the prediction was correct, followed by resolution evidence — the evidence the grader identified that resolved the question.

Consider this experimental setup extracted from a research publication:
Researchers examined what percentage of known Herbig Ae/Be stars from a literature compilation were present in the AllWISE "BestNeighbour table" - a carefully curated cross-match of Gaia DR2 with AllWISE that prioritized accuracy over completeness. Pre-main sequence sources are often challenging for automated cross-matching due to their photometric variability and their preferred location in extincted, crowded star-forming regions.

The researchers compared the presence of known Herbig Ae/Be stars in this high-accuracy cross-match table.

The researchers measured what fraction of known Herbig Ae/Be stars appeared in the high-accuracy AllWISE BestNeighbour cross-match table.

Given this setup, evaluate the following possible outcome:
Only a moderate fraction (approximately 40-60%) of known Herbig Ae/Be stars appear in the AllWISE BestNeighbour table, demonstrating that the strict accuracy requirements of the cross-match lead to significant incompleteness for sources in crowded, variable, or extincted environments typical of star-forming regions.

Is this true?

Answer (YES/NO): YES